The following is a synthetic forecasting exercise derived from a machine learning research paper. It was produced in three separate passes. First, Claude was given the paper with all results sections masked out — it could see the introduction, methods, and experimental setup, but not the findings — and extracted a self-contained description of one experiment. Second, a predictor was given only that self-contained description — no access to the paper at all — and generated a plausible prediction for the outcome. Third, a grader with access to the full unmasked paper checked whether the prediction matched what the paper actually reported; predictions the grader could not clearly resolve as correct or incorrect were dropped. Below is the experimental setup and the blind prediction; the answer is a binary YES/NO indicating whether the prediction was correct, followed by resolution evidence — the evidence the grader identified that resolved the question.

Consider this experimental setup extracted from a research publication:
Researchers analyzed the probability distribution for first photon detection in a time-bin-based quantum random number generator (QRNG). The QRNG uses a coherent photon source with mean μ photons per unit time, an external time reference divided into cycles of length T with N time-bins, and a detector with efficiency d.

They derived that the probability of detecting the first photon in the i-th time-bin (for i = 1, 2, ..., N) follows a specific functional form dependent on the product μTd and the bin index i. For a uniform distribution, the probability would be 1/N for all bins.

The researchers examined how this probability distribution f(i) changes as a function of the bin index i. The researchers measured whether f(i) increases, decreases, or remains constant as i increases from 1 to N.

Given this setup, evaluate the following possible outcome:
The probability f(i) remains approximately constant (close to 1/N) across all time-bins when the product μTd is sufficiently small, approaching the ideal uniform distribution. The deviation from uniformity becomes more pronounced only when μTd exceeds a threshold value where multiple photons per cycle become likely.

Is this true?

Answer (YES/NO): NO